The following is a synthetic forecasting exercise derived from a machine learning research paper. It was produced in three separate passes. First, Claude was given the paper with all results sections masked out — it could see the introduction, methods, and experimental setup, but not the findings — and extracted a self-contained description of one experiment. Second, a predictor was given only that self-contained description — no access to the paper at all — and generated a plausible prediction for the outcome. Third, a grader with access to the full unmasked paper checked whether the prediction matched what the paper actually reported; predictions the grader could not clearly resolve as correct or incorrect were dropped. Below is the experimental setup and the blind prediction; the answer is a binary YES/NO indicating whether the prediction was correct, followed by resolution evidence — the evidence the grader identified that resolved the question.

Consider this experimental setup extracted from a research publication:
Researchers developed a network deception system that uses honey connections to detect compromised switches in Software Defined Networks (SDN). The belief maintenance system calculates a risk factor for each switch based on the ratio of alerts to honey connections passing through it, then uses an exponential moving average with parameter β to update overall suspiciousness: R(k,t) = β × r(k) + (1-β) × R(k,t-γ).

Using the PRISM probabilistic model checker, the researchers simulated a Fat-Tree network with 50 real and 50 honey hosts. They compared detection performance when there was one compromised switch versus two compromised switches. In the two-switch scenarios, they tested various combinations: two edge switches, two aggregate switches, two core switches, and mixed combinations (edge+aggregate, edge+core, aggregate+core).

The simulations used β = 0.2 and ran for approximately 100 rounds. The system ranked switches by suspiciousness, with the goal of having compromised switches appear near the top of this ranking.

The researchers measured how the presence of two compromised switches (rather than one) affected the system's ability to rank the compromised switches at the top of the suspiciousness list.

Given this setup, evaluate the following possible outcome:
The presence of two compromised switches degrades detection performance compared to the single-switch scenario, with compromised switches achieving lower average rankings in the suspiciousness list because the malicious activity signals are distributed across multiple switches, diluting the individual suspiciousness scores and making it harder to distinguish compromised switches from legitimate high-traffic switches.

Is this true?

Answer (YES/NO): NO